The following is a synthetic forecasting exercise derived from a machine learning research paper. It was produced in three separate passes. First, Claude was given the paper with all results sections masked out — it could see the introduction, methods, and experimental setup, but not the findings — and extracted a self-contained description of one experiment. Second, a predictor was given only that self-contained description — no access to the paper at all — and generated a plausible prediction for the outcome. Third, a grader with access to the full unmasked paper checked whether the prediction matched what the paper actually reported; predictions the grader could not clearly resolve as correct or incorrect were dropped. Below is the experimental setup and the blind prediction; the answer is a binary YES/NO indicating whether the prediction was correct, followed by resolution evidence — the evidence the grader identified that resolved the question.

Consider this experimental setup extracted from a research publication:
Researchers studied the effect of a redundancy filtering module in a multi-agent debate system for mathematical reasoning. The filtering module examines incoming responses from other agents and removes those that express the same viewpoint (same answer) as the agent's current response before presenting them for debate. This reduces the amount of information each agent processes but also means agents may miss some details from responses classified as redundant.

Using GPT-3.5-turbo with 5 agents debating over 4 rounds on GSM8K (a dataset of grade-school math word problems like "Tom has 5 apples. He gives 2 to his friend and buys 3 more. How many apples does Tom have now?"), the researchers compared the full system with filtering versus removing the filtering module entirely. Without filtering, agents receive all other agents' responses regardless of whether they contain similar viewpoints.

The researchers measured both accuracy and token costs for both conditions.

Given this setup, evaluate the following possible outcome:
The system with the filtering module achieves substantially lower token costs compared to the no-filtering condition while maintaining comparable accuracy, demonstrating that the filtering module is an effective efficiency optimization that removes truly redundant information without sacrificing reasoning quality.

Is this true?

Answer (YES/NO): NO